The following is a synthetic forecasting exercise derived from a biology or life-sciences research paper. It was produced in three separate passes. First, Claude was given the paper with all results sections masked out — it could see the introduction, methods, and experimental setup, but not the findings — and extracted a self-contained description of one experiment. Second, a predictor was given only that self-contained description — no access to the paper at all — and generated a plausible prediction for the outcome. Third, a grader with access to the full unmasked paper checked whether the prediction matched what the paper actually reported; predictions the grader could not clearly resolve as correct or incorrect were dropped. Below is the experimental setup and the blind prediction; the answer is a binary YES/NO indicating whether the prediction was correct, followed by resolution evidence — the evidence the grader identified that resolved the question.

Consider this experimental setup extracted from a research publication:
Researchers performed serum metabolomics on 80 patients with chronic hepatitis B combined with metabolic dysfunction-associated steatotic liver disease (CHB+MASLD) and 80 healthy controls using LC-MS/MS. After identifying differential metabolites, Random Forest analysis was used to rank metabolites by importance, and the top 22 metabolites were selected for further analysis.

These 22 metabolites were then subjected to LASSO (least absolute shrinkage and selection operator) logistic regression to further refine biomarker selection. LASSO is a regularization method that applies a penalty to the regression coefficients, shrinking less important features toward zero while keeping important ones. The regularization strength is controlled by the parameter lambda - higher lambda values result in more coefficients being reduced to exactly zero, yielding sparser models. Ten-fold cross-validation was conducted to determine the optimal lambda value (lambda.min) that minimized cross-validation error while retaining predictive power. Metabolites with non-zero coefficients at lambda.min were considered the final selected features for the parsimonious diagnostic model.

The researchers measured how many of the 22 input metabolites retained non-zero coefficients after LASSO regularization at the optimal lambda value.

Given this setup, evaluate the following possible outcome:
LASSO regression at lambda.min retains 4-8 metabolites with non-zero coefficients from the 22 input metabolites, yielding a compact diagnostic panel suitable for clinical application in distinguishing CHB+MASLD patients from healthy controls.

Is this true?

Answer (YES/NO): YES